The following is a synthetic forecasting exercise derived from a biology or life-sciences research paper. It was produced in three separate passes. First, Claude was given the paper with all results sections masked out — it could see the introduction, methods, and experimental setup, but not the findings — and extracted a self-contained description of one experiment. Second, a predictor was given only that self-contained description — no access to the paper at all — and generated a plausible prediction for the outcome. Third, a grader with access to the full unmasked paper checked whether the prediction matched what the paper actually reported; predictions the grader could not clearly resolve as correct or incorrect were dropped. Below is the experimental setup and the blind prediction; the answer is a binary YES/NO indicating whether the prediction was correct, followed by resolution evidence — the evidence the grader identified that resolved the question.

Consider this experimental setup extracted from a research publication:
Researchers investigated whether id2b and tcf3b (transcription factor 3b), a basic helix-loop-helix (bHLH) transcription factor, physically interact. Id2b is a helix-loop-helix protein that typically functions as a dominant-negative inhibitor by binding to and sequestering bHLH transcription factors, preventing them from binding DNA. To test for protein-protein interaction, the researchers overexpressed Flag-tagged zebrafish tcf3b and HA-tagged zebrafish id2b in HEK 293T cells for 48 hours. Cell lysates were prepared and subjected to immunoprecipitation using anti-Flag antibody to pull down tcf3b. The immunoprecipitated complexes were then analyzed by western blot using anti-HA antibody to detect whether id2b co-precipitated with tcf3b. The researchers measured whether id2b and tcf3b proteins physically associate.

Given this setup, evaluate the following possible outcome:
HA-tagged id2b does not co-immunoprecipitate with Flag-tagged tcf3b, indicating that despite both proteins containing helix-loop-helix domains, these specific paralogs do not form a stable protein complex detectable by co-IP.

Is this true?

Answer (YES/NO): NO